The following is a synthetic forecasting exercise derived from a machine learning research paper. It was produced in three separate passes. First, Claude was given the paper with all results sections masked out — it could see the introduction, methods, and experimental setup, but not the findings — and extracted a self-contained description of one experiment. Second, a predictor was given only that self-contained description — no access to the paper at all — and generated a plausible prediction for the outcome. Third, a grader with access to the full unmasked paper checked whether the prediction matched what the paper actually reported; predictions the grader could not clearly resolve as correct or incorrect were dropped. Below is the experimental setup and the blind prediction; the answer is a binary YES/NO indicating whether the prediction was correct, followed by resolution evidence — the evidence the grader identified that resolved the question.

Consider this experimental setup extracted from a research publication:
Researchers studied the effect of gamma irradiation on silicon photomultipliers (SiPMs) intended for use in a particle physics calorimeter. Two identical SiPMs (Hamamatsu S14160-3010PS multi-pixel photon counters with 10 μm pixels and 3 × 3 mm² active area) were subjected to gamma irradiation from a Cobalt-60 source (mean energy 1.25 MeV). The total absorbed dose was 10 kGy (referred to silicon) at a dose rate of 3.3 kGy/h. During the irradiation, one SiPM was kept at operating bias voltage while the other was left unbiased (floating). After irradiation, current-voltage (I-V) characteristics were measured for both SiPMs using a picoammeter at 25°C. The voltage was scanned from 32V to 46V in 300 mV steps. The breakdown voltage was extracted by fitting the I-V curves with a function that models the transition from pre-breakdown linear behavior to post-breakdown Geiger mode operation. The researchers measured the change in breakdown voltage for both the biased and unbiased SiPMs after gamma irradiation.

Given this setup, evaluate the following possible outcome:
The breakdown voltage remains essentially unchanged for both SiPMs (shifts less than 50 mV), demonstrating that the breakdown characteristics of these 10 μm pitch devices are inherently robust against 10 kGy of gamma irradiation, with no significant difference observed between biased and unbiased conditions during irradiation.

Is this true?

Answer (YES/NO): NO